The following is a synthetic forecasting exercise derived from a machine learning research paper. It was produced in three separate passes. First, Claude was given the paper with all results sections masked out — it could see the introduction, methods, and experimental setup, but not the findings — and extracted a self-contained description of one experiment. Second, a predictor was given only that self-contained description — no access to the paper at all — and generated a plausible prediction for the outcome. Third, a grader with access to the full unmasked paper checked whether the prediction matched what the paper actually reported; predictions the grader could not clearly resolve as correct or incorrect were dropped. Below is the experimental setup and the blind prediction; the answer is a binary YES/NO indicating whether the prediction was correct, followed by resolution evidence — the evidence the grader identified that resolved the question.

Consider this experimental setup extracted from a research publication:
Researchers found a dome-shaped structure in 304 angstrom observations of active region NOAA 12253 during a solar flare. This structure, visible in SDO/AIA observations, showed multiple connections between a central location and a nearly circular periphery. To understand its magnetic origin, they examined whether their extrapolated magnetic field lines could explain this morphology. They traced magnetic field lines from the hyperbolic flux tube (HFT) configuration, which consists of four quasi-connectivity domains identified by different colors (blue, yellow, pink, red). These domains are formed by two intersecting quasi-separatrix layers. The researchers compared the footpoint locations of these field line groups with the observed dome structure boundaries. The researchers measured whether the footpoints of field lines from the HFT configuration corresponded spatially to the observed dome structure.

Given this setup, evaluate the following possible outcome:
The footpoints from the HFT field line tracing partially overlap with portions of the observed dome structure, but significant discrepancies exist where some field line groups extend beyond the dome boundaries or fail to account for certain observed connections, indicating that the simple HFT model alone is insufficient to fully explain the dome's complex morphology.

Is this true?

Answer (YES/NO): NO